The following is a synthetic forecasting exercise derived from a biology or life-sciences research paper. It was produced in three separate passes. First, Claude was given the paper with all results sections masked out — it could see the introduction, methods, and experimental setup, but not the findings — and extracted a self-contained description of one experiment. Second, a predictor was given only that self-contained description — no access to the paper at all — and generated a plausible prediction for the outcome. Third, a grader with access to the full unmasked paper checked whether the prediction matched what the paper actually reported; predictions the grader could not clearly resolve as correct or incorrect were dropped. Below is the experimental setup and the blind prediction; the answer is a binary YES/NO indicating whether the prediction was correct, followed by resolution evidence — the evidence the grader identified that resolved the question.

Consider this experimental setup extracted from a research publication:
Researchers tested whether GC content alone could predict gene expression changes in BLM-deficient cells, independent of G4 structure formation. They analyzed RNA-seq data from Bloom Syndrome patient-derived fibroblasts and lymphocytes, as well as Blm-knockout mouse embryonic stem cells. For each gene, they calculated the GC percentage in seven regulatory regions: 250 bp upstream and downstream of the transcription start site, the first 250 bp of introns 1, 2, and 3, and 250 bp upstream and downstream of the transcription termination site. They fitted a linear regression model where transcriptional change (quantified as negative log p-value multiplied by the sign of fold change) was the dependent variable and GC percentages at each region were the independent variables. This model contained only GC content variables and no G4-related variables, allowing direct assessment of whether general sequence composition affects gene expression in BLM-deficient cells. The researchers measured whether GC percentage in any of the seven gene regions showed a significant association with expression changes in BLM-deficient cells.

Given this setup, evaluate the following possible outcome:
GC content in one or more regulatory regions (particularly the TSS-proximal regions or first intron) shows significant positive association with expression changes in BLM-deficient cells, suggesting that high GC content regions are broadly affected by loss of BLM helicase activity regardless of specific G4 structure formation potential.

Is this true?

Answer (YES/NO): NO